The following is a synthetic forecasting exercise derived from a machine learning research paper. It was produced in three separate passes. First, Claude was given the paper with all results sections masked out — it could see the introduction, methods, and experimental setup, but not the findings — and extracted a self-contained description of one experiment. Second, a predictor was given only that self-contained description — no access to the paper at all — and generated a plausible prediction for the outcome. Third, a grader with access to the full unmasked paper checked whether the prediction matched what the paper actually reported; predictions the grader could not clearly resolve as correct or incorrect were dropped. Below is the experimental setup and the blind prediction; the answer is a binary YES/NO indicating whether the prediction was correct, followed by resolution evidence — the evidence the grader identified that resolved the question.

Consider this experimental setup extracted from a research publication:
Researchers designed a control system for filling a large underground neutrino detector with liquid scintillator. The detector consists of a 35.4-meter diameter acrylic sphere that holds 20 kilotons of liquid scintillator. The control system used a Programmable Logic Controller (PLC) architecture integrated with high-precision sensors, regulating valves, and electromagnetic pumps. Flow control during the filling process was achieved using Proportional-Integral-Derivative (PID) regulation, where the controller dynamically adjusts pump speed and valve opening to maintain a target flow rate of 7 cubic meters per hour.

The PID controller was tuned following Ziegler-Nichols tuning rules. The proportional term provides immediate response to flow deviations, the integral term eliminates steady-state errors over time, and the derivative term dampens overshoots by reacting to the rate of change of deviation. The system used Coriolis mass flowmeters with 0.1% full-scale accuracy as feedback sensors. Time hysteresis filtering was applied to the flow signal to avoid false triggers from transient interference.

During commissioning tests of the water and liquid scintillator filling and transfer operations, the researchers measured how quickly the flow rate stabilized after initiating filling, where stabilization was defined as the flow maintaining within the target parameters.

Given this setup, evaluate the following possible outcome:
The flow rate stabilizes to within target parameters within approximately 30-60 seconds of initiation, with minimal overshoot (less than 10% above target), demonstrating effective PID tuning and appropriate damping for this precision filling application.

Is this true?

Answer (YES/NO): NO